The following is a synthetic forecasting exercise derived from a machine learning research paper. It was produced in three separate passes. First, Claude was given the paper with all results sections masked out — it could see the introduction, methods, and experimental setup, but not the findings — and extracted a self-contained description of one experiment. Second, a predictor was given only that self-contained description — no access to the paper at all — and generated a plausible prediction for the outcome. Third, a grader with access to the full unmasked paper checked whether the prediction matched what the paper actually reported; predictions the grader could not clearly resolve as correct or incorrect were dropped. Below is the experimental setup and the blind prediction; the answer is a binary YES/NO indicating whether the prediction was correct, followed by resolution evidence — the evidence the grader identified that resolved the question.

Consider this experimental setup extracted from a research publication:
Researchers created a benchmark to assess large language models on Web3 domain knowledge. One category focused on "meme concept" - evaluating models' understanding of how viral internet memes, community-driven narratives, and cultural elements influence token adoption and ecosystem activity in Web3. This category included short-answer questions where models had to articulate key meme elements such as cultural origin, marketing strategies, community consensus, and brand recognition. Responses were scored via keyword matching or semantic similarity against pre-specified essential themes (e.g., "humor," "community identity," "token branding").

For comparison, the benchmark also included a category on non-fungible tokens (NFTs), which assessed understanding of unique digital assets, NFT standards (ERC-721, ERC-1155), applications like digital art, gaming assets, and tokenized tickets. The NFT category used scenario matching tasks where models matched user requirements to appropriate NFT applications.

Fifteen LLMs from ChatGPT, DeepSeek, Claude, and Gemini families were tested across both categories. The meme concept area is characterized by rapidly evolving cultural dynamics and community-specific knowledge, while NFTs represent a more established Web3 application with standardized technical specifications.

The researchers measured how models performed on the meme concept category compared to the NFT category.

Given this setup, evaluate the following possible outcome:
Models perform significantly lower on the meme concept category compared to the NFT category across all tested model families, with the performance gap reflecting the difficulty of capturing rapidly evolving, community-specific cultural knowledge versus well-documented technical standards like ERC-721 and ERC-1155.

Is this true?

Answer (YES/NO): YES